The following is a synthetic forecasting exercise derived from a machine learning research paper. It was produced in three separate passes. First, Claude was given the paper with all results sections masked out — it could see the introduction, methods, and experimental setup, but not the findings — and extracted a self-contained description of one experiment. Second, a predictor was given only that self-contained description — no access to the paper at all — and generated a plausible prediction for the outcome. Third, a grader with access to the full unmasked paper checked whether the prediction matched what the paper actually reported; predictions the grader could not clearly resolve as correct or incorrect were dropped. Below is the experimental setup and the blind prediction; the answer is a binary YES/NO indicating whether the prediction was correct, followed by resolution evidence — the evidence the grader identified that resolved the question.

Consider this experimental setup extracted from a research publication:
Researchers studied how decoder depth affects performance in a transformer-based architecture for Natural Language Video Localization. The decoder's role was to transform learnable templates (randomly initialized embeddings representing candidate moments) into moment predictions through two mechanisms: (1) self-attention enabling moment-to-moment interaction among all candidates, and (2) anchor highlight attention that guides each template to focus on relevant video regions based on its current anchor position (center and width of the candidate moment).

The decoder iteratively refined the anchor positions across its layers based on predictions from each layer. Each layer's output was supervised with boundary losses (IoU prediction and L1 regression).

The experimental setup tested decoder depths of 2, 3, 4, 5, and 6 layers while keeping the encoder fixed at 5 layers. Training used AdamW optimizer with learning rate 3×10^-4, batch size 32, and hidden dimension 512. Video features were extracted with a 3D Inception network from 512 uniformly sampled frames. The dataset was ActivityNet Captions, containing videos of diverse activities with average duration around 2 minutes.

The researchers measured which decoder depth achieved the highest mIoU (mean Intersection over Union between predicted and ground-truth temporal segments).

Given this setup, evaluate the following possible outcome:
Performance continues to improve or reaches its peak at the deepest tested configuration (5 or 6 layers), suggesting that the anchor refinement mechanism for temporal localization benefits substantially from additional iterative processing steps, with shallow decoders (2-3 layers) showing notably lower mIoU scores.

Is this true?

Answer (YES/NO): YES